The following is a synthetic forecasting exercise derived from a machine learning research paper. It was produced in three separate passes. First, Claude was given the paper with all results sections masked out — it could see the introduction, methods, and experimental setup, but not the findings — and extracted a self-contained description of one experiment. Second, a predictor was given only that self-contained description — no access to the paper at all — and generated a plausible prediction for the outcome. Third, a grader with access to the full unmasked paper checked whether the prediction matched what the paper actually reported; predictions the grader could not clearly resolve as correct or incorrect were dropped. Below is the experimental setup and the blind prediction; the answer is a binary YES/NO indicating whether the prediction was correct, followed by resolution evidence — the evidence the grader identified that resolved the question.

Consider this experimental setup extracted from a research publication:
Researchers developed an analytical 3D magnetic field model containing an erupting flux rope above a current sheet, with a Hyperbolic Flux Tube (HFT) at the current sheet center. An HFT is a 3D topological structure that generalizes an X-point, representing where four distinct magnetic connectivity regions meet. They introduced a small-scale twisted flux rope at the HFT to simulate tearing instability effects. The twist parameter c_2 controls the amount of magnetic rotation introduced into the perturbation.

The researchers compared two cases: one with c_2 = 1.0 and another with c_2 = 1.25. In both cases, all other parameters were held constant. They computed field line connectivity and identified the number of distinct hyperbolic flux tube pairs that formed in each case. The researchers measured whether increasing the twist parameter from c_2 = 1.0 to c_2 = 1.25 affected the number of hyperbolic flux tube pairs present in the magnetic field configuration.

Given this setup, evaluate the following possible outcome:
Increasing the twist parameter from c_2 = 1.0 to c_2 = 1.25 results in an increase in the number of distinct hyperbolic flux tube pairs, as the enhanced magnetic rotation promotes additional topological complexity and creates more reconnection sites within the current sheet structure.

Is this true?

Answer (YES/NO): YES